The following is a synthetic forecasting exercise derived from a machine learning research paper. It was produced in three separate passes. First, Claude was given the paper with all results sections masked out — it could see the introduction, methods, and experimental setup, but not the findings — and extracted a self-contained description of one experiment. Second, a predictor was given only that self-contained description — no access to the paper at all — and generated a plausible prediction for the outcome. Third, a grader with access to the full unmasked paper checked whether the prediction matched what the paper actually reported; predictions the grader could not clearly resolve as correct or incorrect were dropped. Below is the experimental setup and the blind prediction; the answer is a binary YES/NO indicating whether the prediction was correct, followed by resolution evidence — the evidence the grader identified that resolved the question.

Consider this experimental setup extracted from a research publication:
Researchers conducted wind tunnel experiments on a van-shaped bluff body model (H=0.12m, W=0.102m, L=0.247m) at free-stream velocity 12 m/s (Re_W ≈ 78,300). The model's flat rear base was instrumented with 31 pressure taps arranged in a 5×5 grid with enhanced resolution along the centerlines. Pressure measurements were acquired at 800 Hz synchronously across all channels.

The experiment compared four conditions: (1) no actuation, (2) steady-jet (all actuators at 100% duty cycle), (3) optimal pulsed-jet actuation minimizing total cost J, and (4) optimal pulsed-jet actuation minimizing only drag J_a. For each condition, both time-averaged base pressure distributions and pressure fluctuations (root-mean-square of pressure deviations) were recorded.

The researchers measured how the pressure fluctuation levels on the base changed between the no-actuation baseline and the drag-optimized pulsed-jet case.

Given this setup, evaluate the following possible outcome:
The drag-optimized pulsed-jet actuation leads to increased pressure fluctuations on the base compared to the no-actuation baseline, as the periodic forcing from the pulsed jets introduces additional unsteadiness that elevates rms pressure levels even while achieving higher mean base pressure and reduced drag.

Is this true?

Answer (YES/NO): YES